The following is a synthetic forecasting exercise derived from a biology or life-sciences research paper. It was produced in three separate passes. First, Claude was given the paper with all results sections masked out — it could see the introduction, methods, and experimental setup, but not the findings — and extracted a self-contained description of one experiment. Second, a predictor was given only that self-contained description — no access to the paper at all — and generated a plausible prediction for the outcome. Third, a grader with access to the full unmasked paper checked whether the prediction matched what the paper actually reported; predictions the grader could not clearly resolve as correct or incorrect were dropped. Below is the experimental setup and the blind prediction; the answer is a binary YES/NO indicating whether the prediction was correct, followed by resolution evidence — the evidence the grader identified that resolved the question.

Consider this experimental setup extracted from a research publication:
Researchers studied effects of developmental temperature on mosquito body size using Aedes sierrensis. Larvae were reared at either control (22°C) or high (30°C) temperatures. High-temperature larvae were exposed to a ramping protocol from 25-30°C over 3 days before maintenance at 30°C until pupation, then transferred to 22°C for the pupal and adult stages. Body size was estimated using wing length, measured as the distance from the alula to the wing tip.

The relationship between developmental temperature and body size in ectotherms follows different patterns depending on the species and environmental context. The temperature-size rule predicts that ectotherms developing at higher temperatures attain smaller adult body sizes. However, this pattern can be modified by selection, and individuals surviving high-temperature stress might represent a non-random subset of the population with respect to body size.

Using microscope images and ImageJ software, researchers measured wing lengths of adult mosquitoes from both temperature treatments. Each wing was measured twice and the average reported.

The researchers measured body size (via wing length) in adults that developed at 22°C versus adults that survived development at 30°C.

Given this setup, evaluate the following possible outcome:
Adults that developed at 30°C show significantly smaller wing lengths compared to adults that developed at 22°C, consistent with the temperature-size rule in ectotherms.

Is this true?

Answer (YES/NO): YES